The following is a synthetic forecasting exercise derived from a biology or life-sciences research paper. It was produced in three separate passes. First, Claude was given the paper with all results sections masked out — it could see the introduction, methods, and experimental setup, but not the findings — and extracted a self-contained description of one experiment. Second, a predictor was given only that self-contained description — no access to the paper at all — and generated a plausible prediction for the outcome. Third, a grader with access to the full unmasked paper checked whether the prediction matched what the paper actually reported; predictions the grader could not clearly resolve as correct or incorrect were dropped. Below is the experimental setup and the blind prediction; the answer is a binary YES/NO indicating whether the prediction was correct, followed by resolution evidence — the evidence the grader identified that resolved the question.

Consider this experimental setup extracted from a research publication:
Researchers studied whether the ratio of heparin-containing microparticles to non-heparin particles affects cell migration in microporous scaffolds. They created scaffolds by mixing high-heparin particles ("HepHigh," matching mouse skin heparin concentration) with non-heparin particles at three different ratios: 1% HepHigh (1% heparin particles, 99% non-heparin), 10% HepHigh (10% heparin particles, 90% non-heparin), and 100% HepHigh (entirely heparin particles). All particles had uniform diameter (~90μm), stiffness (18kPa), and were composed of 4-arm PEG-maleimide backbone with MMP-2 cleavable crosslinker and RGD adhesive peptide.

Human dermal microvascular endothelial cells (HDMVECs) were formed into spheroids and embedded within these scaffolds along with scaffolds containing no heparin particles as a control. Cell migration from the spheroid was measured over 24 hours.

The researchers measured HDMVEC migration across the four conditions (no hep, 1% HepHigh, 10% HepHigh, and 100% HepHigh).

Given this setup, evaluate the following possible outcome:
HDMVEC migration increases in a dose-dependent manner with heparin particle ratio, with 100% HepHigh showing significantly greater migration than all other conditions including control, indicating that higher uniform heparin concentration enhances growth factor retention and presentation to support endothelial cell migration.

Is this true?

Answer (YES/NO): NO